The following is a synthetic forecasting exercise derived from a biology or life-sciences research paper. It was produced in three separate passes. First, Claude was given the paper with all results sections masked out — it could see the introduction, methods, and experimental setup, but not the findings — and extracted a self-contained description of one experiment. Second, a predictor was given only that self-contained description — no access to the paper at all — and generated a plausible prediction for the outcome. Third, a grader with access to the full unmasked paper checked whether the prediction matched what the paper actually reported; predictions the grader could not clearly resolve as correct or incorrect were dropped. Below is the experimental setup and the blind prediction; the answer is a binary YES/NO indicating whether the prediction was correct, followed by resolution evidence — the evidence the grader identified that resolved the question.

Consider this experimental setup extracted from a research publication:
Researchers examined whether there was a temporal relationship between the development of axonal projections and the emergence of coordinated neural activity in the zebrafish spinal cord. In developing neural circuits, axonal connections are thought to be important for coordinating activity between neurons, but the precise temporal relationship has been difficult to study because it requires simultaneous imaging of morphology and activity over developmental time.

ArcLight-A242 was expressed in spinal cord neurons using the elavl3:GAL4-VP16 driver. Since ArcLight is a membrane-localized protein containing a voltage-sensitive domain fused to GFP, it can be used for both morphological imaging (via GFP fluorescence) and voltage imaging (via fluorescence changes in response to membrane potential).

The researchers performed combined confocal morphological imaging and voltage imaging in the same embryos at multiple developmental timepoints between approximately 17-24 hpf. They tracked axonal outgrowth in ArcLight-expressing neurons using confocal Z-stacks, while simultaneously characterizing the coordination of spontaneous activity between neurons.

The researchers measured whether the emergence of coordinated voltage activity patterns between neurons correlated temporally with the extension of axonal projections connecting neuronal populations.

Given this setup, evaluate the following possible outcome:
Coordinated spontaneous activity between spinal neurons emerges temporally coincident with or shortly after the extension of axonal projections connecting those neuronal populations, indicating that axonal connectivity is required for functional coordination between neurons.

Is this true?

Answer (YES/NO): YES